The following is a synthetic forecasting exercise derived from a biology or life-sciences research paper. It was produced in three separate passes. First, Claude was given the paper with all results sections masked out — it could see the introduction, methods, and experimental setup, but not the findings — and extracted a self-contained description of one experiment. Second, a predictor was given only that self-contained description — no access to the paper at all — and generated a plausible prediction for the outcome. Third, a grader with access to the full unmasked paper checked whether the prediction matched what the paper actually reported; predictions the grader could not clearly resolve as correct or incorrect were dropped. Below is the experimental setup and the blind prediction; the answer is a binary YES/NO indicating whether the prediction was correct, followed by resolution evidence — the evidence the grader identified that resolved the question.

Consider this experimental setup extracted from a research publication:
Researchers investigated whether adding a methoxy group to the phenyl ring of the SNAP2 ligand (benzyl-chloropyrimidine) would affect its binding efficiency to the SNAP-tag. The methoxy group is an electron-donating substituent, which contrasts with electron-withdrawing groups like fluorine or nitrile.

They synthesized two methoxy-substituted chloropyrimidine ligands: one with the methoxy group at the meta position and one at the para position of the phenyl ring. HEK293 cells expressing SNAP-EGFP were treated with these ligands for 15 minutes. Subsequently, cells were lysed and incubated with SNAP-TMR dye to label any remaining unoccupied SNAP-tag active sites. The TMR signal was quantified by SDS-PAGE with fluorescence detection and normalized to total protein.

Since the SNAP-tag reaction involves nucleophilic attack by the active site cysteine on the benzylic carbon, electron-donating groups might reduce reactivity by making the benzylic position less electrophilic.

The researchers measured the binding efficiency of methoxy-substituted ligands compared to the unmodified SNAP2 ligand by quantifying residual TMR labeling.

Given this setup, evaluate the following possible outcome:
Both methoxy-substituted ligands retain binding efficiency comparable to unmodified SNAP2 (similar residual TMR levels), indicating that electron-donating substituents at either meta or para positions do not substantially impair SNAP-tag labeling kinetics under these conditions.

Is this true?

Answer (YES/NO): NO